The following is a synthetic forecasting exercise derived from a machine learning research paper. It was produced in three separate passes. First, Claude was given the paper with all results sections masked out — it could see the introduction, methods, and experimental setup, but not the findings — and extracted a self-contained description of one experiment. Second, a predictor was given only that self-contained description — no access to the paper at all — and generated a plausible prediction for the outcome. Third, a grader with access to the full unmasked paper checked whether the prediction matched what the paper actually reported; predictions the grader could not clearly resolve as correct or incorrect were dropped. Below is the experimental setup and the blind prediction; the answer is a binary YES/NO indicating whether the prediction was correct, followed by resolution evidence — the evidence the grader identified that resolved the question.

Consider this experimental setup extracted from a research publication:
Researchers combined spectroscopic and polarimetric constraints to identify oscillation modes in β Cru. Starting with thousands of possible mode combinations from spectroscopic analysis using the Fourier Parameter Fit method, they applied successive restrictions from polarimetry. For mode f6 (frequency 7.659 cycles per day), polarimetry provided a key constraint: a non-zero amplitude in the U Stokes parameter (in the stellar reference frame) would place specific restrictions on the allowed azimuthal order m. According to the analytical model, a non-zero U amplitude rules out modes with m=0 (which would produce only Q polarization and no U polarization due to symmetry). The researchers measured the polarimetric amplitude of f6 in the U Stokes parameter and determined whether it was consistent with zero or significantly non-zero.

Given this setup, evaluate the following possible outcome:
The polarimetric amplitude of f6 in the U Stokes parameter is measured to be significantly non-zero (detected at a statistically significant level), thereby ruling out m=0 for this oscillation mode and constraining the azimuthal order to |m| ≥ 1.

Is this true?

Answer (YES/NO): YES